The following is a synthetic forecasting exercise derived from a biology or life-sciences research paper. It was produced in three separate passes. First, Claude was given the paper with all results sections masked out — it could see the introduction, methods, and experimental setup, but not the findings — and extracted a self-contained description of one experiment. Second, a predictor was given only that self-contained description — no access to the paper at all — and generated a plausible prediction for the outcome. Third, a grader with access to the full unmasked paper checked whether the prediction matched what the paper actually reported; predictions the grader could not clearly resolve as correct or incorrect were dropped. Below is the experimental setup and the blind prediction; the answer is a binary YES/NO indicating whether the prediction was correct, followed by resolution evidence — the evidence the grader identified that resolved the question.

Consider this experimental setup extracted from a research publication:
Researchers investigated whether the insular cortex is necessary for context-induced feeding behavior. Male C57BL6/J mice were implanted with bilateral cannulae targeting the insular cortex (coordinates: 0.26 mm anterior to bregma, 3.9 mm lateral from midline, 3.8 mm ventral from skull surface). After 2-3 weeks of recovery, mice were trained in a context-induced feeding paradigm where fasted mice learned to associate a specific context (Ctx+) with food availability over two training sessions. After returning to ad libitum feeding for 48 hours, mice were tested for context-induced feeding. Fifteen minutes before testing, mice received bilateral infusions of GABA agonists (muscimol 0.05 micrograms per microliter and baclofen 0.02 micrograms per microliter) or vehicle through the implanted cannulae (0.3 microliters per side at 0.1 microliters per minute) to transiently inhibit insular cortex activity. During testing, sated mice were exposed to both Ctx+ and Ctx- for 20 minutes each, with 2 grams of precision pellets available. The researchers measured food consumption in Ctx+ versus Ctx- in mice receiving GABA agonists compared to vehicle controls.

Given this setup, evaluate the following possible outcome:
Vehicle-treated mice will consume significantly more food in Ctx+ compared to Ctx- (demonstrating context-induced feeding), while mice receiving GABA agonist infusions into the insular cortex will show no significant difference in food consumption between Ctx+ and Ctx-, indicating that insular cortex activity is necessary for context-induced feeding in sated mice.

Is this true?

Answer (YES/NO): YES